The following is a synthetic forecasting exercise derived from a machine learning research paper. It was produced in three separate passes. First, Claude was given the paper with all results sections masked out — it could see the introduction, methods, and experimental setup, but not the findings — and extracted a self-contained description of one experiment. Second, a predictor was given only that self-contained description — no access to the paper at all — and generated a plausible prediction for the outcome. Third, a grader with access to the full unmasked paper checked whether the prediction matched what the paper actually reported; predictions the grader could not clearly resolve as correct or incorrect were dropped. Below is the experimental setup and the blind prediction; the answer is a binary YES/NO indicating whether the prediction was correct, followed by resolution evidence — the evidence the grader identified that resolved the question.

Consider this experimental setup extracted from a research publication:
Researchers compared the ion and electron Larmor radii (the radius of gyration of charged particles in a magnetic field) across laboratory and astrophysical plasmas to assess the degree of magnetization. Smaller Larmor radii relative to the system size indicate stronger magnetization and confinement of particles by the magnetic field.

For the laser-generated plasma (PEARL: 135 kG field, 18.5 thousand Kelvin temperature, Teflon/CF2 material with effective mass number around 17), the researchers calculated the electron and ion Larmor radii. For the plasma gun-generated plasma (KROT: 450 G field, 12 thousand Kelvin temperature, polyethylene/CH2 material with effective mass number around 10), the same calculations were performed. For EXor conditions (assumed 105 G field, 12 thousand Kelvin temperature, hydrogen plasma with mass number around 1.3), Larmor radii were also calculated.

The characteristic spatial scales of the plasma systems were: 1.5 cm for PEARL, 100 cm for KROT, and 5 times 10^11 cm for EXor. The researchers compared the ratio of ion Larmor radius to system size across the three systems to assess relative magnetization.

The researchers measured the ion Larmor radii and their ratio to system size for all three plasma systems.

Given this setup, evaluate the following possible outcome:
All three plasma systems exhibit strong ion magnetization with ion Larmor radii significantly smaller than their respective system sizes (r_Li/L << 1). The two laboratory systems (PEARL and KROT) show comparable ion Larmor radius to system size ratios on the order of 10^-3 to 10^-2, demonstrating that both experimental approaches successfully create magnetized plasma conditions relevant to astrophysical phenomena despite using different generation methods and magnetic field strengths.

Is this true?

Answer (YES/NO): YES